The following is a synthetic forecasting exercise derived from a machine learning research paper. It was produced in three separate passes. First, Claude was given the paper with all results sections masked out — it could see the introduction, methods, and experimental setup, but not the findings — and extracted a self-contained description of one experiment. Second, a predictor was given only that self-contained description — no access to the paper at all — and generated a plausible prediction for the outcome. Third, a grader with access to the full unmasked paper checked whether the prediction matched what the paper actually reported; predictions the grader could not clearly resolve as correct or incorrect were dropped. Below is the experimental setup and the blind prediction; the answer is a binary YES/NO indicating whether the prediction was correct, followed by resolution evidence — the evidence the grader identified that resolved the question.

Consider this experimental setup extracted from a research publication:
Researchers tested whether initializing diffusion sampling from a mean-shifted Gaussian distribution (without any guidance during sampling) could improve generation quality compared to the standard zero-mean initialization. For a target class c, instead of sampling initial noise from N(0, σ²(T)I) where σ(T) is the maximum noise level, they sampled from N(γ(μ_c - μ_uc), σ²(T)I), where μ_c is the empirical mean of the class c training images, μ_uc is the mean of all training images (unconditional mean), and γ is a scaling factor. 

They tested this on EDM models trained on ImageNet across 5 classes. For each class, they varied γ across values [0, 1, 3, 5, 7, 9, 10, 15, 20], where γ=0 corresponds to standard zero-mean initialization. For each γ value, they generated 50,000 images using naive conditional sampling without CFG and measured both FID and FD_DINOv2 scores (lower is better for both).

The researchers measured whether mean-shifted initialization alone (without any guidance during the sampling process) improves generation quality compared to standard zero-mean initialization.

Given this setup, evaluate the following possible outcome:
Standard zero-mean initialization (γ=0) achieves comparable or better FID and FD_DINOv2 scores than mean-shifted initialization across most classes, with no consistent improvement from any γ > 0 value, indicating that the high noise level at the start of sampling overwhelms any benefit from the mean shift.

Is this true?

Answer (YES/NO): NO